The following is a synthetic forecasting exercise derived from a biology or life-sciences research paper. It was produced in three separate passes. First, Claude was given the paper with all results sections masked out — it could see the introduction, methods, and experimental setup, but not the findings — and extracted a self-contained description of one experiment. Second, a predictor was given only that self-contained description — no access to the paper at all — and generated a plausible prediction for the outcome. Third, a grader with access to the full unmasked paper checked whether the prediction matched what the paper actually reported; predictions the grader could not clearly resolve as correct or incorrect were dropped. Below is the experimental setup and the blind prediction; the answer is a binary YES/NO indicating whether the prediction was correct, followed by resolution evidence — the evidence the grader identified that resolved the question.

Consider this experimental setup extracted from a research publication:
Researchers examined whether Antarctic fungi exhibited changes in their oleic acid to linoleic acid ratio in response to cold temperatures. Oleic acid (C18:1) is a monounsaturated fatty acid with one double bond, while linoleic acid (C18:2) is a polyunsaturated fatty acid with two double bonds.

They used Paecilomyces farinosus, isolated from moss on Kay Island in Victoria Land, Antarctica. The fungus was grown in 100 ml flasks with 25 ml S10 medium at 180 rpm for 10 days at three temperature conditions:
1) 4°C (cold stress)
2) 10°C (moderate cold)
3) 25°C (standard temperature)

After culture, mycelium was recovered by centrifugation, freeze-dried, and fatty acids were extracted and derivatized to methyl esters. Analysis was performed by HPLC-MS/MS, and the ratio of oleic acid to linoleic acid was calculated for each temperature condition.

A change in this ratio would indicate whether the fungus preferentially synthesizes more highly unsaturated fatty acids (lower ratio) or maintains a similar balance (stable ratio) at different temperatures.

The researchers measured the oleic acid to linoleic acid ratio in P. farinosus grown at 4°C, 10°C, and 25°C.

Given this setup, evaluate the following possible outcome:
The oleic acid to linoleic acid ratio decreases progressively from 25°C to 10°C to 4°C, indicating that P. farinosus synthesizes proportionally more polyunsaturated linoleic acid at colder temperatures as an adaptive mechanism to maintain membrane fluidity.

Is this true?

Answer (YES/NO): NO